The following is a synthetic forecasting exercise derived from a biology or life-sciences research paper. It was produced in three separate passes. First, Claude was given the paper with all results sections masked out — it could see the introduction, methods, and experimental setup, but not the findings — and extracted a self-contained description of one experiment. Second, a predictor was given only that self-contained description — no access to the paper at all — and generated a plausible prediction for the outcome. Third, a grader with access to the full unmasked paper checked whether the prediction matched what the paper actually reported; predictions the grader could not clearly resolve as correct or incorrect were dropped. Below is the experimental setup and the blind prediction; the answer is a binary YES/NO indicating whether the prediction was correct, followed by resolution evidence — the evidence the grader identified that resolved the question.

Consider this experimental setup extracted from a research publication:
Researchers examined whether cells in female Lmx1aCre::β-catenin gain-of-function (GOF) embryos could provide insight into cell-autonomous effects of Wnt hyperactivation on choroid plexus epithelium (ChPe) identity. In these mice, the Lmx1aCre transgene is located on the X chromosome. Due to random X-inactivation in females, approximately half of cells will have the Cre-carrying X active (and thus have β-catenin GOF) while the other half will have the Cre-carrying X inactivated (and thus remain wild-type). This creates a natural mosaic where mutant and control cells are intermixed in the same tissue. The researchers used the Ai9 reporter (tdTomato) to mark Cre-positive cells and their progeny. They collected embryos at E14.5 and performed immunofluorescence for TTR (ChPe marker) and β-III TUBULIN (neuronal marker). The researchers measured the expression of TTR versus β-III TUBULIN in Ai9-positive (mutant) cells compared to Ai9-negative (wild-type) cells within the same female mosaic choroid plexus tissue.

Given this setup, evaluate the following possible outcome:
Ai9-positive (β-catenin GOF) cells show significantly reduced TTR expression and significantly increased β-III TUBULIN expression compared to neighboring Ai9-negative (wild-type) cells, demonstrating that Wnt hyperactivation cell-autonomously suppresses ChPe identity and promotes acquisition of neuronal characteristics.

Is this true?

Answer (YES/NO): NO